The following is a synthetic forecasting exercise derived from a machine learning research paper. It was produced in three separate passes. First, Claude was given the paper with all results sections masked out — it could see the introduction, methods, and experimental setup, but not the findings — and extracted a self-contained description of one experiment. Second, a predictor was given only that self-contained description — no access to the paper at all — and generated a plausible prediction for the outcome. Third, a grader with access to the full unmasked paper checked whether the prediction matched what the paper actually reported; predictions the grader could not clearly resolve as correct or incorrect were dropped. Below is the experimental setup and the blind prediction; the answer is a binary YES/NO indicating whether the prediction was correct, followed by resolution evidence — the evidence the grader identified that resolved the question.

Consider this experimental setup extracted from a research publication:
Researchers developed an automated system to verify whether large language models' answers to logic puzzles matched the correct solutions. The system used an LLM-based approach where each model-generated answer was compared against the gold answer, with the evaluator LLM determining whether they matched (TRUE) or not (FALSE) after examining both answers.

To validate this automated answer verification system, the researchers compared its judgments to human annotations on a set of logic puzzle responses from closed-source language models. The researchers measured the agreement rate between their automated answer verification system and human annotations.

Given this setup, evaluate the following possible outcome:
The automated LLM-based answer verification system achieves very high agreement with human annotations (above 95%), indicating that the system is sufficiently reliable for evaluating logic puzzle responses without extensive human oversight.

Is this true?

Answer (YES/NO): YES